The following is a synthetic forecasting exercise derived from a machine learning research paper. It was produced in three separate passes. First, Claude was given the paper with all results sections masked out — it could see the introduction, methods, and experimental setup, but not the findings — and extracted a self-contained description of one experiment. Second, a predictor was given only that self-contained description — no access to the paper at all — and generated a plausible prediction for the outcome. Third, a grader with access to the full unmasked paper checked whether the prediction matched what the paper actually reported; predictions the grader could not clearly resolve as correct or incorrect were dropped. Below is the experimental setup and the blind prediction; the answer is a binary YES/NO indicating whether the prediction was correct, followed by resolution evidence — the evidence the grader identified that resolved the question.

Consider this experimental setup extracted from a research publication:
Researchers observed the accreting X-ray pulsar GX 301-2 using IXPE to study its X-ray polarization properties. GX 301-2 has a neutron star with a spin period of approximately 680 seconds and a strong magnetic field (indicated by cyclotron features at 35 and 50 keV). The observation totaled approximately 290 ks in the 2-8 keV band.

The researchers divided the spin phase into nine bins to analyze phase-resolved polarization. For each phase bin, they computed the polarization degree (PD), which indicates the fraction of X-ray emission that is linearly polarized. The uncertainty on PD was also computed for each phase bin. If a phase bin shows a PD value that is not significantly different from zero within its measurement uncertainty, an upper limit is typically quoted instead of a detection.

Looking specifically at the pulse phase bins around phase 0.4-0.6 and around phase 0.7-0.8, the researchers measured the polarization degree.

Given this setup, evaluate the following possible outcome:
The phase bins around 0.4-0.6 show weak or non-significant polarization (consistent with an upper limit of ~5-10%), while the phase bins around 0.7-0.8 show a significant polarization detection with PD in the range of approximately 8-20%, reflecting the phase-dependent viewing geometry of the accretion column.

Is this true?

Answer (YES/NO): NO